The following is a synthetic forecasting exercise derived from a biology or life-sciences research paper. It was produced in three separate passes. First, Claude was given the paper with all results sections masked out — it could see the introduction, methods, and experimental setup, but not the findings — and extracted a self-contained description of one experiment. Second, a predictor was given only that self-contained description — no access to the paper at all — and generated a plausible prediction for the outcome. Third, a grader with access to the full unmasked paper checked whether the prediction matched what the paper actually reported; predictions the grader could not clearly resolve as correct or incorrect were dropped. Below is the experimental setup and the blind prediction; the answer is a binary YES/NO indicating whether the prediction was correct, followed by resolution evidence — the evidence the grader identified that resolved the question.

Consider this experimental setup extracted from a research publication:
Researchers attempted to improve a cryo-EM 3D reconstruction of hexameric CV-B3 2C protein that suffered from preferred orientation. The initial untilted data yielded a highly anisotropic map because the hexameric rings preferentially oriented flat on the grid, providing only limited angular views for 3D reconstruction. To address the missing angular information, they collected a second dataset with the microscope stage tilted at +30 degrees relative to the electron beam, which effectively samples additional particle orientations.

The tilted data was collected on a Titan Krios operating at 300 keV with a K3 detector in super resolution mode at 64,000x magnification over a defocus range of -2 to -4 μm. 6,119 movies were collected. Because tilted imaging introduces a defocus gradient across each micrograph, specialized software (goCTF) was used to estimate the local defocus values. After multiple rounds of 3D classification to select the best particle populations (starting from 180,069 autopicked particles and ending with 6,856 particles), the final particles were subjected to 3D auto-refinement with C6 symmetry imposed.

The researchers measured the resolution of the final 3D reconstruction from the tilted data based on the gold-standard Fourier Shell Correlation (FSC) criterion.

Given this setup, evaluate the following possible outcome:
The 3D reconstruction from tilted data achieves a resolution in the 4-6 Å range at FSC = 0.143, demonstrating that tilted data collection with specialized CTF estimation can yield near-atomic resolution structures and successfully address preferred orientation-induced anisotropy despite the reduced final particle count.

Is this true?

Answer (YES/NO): NO